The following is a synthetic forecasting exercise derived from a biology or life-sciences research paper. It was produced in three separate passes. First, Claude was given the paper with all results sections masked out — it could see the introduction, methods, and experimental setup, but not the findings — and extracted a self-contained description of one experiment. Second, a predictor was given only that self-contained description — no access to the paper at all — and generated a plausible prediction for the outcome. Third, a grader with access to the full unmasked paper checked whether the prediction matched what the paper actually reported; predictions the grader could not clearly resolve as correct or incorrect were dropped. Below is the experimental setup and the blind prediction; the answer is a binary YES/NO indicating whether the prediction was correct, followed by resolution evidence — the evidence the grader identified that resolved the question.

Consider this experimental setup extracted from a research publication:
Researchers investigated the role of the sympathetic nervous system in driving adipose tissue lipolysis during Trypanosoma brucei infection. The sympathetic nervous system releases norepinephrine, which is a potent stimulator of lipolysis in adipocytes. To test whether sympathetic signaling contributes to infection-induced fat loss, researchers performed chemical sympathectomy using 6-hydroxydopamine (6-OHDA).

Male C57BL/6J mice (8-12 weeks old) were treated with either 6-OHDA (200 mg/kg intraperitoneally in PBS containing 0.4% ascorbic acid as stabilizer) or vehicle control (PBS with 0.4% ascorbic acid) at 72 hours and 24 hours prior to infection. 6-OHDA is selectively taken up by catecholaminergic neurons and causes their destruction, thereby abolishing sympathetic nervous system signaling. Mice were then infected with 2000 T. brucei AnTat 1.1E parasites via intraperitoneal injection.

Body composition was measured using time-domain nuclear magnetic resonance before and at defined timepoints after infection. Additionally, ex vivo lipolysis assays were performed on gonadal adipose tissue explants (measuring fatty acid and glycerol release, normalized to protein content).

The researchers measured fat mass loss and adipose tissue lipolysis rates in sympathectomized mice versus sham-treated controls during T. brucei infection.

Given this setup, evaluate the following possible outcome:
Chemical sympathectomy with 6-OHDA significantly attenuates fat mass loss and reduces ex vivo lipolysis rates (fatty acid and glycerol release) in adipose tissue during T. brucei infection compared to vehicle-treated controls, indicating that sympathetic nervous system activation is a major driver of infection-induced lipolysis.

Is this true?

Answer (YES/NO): NO